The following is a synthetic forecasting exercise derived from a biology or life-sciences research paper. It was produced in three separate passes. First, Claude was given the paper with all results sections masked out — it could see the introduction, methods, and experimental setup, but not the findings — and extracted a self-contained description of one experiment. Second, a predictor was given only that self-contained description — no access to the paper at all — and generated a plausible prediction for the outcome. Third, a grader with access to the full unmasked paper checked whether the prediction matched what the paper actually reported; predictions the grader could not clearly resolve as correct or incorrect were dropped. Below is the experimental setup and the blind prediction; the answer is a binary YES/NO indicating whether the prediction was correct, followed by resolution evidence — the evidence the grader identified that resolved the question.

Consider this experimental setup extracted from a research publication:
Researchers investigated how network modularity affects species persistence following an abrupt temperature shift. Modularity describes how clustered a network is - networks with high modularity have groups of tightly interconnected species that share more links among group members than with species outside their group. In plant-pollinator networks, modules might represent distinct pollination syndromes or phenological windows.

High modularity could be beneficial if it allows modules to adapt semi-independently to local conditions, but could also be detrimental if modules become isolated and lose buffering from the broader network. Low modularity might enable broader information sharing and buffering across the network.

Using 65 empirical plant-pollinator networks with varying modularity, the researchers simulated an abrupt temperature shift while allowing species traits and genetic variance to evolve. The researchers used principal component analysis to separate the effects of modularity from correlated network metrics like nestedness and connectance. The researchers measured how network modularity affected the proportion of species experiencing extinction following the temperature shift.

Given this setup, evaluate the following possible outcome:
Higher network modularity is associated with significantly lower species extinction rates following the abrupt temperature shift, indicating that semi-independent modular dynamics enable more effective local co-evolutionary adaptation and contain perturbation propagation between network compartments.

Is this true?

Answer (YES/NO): NO